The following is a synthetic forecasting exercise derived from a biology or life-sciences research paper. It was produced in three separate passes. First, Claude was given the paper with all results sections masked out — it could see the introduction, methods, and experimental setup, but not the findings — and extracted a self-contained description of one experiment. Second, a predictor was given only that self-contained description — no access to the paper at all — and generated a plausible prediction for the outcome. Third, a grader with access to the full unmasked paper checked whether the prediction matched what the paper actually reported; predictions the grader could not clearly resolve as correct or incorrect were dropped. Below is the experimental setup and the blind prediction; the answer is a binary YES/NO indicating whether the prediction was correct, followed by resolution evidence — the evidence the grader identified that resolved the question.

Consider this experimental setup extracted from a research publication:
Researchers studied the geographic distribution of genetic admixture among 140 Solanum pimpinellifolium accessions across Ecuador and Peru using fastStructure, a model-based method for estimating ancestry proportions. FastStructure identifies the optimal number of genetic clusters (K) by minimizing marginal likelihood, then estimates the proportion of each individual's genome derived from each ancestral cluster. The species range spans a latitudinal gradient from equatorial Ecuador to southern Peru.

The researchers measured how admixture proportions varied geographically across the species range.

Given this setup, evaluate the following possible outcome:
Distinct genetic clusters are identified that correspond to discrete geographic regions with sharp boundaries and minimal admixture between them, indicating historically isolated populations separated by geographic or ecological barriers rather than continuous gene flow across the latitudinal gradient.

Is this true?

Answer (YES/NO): NO